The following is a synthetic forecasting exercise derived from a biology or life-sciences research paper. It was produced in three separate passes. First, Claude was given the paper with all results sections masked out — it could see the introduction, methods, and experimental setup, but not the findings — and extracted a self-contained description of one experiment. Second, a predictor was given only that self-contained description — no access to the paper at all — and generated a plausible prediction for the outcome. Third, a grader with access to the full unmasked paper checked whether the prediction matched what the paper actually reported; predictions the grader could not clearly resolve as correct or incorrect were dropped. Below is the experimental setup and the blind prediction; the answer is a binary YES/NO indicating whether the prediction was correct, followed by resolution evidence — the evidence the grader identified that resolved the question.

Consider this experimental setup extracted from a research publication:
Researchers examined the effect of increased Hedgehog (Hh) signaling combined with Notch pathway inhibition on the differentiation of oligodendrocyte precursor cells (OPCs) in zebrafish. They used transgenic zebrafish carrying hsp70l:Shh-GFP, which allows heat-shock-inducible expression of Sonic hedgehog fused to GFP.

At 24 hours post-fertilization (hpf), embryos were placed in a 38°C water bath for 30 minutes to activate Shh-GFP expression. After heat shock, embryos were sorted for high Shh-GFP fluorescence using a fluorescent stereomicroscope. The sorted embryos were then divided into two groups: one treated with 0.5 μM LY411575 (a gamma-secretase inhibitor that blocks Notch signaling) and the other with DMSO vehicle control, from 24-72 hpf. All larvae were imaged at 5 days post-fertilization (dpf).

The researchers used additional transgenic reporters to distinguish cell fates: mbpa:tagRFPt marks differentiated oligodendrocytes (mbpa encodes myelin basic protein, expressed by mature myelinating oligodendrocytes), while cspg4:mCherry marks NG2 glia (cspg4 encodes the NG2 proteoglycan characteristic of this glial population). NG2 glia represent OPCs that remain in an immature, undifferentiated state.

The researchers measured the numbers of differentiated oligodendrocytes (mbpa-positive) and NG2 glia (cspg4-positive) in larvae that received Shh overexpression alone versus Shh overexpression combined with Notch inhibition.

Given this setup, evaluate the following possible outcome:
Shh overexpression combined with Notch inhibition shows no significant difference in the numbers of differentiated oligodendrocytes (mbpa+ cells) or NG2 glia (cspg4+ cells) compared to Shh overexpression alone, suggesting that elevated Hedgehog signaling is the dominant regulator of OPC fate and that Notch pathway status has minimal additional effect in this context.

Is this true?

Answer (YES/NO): NO